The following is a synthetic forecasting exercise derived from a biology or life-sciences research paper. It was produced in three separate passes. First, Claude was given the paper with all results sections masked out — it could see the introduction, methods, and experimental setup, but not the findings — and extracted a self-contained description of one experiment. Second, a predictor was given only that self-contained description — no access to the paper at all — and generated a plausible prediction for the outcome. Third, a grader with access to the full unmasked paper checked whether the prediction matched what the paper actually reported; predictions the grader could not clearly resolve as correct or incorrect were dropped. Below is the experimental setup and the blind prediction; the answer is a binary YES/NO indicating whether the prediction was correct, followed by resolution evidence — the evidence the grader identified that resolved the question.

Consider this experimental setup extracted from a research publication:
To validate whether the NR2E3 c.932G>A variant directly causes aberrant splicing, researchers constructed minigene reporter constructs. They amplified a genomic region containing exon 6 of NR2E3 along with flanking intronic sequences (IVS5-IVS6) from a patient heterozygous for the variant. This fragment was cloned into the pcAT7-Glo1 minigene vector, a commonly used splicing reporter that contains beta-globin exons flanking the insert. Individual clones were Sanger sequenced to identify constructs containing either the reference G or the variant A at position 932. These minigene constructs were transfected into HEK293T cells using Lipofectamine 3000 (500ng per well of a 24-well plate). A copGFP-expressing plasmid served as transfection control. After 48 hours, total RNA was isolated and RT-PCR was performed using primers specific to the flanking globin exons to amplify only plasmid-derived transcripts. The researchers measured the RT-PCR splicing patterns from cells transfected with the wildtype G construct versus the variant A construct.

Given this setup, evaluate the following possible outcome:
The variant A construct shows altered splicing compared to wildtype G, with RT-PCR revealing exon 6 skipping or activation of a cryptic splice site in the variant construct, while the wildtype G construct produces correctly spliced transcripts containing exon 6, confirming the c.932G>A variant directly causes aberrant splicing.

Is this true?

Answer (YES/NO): YES